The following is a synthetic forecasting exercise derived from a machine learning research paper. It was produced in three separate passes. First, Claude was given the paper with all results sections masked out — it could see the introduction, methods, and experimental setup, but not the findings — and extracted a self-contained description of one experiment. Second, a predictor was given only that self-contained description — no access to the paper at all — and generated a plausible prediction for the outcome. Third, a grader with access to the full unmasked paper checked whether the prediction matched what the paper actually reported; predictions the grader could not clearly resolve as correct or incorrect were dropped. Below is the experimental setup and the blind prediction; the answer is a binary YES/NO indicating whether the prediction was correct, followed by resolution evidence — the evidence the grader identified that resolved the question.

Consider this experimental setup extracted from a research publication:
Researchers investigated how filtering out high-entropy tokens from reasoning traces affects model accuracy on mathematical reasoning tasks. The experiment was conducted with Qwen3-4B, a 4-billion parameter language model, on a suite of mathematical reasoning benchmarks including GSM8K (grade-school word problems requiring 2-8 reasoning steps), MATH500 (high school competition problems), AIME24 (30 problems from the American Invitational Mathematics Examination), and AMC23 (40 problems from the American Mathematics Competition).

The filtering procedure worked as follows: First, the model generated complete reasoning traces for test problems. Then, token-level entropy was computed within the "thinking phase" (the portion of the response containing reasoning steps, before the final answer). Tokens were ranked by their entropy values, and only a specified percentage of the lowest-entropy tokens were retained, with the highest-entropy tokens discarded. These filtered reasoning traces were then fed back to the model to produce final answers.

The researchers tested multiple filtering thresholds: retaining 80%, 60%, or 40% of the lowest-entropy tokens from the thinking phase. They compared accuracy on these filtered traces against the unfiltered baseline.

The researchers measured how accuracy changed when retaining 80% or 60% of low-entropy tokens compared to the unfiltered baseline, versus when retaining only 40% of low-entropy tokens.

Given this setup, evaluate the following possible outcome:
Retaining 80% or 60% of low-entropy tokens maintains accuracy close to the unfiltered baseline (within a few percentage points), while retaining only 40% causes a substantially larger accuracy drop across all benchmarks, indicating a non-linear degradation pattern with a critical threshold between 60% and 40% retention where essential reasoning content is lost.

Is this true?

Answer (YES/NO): YES